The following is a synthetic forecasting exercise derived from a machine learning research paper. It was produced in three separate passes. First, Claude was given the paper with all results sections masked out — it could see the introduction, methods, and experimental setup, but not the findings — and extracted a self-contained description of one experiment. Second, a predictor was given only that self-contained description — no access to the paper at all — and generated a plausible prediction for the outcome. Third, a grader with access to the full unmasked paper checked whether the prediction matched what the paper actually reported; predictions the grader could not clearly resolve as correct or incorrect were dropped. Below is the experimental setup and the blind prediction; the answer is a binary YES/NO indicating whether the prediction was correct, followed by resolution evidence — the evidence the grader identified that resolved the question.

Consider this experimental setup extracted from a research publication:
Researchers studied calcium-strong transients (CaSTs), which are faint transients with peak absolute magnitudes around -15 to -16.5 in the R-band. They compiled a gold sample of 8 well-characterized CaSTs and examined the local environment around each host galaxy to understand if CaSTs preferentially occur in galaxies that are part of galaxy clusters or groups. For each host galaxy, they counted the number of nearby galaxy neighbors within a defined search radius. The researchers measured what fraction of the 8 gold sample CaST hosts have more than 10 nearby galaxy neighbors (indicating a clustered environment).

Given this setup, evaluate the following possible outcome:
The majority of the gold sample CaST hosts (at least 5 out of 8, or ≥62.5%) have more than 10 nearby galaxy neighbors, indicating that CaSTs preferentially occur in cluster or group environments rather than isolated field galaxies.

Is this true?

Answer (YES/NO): YES